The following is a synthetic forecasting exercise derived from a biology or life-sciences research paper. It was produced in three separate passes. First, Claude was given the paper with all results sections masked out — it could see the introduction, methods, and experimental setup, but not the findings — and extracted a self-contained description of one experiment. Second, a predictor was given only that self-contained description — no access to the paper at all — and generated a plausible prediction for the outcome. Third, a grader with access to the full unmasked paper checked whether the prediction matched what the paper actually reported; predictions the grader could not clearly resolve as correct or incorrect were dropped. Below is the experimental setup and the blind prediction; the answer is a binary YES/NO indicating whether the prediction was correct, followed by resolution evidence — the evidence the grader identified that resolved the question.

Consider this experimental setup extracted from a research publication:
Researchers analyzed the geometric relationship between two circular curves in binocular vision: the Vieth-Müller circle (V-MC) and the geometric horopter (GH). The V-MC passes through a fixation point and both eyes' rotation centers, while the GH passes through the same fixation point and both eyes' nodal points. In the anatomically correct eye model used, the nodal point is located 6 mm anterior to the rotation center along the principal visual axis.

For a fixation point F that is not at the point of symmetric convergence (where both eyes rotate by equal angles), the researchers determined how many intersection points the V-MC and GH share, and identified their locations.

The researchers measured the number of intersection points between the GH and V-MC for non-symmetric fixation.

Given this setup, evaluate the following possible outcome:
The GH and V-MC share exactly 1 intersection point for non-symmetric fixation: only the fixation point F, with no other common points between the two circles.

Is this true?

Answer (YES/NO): NO